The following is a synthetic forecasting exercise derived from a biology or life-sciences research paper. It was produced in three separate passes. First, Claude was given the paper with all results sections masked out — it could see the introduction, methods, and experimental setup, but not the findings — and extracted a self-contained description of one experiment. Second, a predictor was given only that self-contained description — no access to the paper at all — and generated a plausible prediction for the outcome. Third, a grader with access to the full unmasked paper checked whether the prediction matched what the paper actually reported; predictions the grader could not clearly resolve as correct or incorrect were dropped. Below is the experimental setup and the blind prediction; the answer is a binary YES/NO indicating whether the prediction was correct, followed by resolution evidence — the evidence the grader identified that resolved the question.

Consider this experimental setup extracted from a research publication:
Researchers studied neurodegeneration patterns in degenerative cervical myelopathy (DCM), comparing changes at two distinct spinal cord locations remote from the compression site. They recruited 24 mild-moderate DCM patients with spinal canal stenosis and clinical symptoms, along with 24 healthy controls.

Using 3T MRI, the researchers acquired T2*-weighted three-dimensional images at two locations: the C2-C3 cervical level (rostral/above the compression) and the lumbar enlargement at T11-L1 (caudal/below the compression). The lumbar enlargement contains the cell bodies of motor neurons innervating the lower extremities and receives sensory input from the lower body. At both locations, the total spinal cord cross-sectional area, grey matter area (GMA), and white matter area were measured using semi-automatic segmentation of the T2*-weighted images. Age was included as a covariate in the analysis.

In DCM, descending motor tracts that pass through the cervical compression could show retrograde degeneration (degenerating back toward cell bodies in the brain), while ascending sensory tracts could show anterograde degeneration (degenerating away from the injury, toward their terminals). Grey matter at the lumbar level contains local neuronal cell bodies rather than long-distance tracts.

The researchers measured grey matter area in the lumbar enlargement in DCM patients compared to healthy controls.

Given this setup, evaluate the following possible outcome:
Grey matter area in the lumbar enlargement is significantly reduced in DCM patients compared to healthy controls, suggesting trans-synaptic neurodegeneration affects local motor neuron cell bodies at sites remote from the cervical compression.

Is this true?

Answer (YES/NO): NO